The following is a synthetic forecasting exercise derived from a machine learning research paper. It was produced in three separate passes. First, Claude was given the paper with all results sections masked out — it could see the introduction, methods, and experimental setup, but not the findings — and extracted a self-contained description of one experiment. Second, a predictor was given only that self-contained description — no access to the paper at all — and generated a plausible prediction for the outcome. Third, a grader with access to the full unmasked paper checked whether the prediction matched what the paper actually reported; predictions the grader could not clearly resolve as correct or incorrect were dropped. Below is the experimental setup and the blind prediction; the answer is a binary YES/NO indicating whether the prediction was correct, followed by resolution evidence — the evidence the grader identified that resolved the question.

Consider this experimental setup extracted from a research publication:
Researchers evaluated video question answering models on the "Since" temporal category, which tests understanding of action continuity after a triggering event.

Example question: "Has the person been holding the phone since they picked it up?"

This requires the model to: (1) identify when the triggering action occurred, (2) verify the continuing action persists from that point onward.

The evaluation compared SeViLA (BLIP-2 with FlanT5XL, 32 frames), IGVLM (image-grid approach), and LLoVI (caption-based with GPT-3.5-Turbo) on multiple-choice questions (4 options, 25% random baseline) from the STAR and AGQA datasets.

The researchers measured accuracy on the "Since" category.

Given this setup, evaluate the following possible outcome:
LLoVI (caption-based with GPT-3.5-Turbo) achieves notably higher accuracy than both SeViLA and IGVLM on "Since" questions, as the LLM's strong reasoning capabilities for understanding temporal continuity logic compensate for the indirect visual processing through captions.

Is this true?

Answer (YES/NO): NO